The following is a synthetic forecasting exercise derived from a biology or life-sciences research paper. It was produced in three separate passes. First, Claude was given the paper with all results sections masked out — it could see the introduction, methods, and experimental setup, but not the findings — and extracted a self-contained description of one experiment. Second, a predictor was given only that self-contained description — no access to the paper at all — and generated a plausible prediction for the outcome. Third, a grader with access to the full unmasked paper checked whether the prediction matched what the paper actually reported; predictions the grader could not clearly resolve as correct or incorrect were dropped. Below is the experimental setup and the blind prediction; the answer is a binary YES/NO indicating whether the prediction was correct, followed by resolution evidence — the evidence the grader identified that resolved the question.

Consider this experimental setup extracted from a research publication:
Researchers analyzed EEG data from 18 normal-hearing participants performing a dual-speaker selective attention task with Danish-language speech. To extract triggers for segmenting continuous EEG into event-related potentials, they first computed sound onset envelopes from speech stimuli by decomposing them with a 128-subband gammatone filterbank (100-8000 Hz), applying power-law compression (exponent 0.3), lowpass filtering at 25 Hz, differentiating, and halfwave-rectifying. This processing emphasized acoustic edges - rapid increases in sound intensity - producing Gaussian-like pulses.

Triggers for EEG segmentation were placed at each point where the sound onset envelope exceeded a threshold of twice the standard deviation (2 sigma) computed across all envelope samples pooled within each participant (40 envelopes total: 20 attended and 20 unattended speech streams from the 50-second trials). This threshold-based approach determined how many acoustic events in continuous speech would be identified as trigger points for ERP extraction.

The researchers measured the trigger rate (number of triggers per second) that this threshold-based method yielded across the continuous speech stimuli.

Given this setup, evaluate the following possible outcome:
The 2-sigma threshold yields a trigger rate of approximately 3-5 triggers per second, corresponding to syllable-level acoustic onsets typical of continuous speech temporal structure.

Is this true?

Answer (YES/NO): NO